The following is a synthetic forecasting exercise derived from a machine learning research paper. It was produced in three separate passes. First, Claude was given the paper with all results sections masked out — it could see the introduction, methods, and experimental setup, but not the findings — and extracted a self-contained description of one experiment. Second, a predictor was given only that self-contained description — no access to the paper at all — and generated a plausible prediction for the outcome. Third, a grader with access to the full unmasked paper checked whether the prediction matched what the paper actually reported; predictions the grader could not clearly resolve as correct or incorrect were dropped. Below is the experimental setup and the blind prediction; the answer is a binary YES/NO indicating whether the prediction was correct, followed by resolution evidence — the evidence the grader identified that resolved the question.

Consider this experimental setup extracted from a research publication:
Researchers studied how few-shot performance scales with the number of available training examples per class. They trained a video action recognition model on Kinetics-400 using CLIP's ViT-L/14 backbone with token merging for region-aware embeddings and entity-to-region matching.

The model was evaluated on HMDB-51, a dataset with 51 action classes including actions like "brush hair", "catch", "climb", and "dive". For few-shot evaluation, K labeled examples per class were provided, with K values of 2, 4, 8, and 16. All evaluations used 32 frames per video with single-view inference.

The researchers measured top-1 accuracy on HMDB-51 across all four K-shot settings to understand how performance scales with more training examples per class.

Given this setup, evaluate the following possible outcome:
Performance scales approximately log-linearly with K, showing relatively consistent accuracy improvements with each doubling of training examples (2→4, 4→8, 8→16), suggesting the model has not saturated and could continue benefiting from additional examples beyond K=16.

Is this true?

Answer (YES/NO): NO